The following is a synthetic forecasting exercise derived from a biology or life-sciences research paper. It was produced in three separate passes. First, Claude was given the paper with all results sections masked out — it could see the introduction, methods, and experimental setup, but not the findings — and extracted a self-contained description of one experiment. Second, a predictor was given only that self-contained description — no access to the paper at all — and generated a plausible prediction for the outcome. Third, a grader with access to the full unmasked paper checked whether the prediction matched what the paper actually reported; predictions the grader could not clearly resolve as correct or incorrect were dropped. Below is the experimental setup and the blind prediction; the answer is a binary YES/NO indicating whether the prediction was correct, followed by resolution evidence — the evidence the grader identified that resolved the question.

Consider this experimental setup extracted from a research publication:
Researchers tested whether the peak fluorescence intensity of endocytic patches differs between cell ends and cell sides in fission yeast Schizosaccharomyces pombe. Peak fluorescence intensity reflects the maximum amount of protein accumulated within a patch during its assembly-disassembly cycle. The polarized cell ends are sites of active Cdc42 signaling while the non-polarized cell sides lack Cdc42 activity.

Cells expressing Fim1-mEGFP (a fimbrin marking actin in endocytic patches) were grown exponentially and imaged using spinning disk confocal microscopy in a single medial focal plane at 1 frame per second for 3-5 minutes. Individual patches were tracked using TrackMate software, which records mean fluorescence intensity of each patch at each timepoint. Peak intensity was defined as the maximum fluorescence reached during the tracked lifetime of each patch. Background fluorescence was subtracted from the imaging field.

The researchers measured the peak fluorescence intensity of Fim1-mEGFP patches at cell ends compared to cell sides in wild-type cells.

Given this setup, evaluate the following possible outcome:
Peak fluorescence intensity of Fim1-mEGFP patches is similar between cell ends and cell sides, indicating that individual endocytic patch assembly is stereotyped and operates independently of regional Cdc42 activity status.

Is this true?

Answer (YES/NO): NO